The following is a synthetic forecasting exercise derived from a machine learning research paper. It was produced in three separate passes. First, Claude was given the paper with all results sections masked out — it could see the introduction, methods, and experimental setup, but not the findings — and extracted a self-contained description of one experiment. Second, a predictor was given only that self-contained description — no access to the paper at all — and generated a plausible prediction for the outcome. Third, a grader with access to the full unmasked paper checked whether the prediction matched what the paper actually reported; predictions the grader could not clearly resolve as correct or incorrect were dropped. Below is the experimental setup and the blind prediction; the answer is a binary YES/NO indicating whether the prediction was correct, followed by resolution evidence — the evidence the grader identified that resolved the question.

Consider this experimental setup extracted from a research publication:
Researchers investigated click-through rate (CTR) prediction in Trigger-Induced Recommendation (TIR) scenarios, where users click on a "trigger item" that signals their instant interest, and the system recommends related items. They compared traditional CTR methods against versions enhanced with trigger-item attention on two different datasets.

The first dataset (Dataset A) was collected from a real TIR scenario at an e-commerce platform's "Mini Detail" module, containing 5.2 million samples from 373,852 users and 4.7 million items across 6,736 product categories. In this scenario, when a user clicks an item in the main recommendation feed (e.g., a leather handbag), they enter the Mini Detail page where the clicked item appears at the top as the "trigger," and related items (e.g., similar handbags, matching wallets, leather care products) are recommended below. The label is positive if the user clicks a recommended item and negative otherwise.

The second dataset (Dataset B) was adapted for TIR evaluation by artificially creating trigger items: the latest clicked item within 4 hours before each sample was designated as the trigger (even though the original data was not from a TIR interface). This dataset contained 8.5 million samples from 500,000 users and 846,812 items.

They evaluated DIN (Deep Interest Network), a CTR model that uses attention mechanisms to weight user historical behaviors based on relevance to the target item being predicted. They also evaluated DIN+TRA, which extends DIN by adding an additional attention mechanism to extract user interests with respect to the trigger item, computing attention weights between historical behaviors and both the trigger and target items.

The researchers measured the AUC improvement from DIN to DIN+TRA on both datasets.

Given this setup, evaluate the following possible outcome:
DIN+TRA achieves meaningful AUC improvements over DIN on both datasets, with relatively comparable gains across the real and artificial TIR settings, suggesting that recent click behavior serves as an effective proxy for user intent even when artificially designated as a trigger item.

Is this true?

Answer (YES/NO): NO